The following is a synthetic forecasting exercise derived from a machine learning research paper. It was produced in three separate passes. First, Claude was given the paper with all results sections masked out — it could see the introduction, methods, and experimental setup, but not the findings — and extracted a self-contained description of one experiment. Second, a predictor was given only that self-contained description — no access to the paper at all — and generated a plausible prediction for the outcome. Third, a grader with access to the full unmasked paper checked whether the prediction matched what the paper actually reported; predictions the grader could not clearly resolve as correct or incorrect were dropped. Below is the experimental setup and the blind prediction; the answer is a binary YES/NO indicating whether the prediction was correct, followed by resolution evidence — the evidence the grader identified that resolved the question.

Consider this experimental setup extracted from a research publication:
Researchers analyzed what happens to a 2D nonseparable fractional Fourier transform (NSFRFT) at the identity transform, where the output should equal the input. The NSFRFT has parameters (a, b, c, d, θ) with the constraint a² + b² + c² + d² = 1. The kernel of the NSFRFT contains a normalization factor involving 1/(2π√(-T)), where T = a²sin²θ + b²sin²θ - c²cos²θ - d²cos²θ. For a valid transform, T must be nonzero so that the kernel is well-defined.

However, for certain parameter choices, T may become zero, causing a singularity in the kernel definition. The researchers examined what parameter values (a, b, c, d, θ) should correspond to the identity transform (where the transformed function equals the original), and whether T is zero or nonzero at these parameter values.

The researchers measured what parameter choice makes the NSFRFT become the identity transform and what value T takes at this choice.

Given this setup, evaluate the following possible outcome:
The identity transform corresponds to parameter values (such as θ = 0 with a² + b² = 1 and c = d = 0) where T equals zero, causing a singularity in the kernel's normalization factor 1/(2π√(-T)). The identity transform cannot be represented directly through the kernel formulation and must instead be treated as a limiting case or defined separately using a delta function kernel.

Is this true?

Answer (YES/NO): YES